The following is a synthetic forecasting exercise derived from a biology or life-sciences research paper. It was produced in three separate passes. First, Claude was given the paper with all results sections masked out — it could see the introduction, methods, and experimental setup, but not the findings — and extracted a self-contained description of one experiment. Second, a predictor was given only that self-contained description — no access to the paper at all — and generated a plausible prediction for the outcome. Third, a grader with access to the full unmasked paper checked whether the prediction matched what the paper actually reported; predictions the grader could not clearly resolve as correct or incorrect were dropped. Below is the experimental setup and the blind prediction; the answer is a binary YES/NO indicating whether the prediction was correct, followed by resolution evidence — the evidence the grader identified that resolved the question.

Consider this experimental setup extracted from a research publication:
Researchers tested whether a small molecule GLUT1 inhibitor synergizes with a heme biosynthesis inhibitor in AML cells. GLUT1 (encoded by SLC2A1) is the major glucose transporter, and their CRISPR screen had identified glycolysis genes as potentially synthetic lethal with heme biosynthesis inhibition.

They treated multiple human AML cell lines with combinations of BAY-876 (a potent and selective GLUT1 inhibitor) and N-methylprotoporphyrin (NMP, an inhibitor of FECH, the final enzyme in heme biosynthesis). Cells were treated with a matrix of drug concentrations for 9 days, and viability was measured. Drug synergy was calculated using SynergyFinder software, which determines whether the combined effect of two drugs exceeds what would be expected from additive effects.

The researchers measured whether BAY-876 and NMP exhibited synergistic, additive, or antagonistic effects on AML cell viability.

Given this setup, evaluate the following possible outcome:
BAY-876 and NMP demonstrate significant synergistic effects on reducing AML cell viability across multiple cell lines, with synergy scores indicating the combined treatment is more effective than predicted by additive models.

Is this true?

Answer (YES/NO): YES